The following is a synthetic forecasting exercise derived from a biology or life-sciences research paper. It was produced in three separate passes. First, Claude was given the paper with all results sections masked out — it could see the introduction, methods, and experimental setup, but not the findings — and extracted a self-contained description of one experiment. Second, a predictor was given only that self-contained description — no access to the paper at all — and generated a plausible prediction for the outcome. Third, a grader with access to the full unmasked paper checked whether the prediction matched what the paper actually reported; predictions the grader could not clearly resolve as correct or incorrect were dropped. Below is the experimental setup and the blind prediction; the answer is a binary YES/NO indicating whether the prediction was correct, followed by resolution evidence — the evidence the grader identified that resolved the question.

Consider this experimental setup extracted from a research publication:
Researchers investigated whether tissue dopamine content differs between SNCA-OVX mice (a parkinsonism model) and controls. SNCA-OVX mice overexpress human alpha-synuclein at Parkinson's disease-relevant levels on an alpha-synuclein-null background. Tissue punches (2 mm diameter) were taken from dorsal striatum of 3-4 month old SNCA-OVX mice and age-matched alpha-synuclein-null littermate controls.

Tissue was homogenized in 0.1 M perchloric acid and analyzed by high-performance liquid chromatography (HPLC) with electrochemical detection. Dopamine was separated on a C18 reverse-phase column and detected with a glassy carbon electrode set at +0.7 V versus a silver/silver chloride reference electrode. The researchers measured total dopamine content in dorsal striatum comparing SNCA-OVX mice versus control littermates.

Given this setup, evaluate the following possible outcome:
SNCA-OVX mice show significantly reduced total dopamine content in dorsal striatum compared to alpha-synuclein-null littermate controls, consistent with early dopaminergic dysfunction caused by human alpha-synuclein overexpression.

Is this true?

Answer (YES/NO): NO